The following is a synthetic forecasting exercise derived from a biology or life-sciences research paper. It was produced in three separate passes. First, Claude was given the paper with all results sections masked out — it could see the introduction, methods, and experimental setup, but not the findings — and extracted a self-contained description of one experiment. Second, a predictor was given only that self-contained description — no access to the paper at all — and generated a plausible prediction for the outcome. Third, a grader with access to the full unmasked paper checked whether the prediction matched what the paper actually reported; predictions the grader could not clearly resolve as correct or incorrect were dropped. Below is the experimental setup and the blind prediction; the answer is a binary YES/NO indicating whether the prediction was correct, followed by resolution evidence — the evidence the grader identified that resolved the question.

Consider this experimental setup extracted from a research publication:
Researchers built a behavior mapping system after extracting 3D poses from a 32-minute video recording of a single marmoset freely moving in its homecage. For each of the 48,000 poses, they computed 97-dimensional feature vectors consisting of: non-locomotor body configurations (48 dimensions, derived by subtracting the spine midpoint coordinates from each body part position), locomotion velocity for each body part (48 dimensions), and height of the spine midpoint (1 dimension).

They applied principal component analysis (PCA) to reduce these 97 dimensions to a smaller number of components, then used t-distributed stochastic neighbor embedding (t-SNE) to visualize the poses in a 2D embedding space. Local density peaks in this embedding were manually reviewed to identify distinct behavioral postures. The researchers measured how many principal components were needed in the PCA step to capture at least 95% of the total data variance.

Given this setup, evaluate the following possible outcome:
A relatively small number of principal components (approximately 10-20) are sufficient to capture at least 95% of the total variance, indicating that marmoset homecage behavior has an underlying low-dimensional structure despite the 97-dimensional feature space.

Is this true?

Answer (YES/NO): YES